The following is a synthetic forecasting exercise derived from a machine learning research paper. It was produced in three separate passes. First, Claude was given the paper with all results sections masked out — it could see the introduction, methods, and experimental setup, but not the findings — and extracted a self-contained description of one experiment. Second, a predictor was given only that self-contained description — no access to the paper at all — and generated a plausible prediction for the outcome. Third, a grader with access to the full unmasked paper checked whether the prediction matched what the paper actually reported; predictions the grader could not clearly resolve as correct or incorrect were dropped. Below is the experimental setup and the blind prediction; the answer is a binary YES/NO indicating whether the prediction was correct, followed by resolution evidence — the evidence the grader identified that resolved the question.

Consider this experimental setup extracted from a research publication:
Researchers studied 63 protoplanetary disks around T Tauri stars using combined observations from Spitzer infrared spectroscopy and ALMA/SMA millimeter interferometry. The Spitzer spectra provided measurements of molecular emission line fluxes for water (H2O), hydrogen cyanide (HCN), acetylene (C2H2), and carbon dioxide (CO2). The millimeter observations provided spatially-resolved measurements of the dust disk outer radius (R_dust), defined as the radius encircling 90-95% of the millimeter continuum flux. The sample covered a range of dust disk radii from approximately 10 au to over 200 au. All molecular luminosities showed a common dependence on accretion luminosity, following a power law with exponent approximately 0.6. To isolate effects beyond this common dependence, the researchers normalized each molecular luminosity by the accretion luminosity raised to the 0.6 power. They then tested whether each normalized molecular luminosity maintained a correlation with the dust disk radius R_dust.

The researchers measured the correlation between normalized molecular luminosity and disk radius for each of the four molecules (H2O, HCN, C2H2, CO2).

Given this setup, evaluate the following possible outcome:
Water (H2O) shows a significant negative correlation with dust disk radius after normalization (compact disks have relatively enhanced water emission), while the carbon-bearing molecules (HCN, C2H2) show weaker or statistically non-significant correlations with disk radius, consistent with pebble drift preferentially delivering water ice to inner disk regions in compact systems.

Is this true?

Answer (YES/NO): YES